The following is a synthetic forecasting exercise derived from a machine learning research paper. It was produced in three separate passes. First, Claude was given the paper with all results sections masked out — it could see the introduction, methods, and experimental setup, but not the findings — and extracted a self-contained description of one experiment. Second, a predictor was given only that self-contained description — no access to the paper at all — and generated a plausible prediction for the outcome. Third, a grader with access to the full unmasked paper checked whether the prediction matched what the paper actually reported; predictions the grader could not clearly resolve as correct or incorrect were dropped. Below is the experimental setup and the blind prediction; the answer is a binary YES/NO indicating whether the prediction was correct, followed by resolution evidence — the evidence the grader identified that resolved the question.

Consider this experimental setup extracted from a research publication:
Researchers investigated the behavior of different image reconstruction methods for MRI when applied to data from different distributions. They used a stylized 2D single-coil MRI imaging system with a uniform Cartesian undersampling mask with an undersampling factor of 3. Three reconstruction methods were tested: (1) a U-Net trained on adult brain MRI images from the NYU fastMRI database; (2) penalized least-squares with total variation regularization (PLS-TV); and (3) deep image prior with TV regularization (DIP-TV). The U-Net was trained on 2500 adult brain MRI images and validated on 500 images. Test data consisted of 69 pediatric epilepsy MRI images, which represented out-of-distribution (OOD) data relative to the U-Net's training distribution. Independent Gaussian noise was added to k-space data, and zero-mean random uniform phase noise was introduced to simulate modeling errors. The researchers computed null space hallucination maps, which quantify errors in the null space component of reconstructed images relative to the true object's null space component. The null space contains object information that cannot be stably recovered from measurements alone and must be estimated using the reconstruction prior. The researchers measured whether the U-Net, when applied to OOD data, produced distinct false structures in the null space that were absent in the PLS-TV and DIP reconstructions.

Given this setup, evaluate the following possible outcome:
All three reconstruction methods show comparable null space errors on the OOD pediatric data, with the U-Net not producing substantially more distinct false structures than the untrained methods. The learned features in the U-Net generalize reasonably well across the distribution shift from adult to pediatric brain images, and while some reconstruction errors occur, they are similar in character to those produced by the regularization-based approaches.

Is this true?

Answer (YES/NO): NO